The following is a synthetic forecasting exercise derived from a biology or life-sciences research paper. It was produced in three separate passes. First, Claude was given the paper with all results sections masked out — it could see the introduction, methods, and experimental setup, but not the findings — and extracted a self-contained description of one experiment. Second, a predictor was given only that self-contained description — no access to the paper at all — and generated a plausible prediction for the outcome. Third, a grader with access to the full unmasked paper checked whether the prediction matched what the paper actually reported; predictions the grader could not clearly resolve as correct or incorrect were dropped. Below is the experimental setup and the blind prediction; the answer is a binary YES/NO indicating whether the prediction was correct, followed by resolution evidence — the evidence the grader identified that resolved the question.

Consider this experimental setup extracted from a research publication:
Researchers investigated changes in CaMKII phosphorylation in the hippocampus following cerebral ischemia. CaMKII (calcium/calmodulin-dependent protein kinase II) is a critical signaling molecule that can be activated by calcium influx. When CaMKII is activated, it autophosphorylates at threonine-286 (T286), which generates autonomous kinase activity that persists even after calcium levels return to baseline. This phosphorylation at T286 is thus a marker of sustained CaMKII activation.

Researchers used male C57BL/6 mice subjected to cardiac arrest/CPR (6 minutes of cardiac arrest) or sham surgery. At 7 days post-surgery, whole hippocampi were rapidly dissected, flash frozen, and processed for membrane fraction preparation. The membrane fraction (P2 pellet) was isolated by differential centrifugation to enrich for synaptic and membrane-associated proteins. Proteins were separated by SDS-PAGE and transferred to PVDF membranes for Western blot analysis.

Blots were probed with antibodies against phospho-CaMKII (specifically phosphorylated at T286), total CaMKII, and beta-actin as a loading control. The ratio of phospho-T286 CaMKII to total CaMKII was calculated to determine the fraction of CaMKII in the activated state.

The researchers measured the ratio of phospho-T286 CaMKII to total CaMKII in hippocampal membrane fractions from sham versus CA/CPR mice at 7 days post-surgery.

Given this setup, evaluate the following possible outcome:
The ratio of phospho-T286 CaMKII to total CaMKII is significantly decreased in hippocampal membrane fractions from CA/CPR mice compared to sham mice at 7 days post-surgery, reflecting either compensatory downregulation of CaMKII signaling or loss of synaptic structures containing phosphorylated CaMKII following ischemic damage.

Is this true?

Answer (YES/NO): NO